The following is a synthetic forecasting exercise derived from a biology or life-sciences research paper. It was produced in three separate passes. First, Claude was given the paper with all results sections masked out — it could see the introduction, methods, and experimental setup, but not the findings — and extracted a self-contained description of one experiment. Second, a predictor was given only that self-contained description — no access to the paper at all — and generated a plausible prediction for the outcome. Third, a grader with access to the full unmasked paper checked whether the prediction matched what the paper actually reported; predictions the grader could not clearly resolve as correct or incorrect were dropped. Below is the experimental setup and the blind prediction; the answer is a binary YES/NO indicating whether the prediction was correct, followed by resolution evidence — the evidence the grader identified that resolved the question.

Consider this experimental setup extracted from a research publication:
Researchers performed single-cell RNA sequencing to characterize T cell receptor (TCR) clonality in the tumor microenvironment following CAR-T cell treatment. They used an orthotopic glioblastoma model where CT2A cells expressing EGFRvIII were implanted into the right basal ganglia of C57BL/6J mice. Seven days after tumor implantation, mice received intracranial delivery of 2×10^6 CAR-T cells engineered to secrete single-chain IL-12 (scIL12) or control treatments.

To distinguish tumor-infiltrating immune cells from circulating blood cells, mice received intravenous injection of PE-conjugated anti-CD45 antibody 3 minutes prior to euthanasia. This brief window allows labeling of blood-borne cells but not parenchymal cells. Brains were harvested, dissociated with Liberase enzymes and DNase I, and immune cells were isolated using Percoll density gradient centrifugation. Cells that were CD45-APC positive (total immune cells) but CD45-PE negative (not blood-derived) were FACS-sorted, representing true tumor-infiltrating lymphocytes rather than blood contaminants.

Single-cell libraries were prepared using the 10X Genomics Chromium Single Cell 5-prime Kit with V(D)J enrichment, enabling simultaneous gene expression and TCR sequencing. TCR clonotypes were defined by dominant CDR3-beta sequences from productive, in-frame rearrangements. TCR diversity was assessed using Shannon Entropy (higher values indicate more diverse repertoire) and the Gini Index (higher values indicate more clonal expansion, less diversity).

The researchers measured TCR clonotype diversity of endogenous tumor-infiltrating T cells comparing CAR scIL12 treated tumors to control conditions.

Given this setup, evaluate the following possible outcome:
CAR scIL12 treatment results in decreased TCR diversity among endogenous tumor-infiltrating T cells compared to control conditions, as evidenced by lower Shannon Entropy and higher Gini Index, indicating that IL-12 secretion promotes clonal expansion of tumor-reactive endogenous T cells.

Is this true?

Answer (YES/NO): NO